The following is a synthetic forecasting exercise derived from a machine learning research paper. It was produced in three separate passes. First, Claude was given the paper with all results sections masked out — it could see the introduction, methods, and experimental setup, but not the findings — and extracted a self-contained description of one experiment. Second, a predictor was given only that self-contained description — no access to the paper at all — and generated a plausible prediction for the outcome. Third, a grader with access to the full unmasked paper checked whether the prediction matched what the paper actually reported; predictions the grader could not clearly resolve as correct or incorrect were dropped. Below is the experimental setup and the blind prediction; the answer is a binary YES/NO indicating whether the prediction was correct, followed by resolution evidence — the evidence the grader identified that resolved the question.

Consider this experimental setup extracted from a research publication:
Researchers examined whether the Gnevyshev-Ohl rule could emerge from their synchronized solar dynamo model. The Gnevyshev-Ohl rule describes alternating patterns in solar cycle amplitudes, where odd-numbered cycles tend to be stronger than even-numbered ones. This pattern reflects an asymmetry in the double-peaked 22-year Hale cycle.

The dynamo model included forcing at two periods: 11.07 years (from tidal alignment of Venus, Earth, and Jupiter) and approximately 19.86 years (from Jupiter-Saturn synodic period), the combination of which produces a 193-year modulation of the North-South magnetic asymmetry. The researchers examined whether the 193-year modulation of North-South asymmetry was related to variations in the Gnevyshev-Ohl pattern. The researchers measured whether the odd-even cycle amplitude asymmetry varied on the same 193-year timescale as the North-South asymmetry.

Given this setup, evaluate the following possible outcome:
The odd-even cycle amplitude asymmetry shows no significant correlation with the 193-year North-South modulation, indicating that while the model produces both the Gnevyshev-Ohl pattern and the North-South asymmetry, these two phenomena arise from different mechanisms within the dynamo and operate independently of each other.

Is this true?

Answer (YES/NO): NO